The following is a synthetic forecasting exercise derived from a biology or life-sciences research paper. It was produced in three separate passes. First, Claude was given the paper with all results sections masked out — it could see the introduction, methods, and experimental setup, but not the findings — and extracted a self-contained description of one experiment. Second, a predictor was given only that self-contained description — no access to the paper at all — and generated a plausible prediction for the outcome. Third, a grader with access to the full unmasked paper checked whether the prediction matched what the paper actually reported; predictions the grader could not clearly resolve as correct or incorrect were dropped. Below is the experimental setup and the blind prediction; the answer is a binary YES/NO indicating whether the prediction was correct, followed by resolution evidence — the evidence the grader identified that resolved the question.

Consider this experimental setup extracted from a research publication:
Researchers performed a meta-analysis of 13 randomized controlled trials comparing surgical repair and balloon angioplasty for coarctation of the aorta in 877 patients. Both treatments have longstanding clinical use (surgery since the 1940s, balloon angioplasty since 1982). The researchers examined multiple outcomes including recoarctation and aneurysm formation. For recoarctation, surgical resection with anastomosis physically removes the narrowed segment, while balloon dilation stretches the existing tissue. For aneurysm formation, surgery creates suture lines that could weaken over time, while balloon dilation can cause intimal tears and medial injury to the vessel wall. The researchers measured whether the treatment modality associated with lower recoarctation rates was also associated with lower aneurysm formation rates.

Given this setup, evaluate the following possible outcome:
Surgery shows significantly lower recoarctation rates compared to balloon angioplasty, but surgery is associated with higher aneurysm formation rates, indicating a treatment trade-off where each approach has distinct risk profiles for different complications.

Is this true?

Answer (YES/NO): NO